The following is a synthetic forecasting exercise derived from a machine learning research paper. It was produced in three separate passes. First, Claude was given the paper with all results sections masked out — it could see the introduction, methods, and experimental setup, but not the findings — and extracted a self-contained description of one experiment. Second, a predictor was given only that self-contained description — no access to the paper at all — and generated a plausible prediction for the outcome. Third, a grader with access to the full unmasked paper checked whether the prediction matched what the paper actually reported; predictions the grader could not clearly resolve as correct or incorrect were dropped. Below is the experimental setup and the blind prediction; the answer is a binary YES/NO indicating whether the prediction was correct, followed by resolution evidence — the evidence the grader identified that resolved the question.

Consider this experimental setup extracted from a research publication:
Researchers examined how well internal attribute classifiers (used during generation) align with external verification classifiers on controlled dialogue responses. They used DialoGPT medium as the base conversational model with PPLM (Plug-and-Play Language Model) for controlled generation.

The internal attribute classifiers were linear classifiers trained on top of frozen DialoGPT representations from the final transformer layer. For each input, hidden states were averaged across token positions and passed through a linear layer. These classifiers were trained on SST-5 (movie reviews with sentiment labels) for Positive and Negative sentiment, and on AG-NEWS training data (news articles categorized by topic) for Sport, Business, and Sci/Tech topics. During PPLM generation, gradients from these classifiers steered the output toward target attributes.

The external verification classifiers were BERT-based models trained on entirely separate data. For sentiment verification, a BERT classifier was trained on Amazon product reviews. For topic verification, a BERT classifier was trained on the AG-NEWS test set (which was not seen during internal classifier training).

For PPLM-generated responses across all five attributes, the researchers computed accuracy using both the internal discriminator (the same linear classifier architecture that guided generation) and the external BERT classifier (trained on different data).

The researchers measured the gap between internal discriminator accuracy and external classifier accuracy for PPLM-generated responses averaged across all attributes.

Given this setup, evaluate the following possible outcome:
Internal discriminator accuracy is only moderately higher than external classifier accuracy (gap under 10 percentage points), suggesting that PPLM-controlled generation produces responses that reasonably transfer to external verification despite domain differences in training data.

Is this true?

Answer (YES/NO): NO